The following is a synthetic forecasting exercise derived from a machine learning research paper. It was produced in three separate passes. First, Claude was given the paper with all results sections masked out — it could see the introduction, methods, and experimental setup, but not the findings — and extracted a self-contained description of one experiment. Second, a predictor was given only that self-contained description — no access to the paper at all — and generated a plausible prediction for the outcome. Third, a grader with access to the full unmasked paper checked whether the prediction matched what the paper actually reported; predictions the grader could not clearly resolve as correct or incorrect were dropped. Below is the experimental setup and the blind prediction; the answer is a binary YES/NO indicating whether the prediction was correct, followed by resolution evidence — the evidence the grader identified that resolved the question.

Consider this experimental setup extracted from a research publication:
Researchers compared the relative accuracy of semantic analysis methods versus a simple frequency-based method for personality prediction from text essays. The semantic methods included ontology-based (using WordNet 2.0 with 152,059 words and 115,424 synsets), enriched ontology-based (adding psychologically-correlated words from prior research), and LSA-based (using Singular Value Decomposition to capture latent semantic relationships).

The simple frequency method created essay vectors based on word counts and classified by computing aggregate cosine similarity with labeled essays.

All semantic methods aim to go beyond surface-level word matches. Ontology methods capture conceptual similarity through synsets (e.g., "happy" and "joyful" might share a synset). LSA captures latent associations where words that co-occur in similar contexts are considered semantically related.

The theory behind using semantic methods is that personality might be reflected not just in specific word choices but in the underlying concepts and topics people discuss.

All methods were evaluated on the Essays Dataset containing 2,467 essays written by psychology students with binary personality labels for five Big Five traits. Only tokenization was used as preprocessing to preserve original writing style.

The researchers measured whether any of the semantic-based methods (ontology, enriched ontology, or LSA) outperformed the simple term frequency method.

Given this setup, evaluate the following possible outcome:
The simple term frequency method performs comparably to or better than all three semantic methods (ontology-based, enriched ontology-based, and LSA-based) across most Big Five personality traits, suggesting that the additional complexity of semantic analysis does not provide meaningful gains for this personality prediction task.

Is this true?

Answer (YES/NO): YES